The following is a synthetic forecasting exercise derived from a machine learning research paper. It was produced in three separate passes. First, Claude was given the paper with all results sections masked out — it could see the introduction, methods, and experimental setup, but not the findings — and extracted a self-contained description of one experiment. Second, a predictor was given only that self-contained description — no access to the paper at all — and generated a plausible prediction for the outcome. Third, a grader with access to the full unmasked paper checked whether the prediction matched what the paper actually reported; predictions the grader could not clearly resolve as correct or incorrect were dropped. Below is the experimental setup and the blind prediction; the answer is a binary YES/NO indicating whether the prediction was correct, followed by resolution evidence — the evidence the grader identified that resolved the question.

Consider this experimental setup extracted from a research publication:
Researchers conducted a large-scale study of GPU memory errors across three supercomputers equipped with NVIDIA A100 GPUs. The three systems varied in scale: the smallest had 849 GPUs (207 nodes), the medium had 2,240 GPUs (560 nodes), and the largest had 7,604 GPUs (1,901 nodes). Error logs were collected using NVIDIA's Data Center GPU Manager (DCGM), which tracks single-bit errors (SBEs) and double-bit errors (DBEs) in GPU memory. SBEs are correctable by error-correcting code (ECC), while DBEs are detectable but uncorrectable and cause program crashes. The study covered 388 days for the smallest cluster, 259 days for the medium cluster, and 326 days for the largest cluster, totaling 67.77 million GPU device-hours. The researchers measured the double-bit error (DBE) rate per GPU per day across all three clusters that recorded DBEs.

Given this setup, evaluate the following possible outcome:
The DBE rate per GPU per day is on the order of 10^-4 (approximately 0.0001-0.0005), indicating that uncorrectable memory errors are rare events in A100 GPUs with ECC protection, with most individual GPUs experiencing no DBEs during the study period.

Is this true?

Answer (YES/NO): NO